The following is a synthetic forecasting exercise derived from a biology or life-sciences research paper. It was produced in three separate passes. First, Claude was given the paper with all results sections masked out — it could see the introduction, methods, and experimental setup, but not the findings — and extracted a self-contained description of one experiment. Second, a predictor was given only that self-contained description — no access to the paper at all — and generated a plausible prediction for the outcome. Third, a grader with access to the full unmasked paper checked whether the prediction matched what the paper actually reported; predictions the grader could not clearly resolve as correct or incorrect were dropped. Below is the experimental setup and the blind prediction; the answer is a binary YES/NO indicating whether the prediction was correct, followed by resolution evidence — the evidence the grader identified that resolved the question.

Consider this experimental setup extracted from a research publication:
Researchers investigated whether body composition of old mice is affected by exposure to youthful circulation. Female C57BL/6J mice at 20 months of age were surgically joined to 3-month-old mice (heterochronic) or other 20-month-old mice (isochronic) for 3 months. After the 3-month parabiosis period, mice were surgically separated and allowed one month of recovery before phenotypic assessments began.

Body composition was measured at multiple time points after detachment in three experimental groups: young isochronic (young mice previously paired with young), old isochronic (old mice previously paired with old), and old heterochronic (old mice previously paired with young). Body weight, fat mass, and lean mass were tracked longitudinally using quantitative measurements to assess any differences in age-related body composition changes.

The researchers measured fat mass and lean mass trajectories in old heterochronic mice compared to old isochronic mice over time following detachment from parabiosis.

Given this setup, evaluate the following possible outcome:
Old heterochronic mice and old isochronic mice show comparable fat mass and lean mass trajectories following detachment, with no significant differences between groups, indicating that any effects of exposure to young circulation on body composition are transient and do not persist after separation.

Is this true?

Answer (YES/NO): NO